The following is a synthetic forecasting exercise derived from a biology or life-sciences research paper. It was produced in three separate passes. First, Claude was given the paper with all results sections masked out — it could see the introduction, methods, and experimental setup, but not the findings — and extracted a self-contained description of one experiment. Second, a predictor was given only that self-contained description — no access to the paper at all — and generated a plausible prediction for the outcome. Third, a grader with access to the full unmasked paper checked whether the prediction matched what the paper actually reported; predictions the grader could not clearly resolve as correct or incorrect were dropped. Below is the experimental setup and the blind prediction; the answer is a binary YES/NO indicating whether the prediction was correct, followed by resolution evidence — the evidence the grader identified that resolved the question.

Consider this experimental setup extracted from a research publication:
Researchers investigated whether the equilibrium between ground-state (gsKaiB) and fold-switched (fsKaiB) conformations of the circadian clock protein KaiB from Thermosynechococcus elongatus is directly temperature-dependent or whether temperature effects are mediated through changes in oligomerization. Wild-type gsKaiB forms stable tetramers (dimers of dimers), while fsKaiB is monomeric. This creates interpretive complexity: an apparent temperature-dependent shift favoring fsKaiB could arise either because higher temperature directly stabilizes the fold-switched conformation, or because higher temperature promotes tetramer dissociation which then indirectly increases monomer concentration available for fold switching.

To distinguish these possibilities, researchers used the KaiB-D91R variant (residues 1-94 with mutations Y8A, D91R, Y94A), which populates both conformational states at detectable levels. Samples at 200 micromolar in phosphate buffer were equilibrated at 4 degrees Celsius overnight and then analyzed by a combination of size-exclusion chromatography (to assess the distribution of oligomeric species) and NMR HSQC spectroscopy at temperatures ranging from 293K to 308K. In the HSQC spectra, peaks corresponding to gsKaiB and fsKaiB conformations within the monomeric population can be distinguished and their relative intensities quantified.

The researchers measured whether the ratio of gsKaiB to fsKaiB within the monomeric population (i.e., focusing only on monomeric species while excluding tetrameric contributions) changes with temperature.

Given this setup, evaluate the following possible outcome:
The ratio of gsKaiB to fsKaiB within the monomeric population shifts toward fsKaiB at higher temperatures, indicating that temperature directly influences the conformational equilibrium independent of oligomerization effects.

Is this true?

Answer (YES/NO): NO